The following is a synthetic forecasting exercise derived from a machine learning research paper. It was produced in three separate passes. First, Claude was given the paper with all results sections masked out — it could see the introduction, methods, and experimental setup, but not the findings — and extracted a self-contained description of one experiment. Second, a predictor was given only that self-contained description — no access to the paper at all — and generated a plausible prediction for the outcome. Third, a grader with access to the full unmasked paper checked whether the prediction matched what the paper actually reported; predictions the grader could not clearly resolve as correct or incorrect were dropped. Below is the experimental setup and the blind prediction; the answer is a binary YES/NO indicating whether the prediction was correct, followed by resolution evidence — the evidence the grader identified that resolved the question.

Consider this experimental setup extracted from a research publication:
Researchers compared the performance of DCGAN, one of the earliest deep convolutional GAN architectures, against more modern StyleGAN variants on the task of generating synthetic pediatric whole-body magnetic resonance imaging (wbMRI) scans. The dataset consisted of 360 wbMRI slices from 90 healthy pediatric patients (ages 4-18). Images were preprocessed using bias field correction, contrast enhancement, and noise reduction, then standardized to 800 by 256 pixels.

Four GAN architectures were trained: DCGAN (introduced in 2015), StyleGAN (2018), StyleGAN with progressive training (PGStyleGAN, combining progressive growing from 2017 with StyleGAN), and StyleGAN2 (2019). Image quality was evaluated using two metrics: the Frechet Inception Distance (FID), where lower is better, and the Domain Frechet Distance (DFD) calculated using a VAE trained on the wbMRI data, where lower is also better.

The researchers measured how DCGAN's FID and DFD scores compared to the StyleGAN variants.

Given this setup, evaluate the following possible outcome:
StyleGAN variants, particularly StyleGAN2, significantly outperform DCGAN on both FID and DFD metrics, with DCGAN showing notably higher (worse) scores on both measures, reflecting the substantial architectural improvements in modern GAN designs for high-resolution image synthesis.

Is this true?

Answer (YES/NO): NO